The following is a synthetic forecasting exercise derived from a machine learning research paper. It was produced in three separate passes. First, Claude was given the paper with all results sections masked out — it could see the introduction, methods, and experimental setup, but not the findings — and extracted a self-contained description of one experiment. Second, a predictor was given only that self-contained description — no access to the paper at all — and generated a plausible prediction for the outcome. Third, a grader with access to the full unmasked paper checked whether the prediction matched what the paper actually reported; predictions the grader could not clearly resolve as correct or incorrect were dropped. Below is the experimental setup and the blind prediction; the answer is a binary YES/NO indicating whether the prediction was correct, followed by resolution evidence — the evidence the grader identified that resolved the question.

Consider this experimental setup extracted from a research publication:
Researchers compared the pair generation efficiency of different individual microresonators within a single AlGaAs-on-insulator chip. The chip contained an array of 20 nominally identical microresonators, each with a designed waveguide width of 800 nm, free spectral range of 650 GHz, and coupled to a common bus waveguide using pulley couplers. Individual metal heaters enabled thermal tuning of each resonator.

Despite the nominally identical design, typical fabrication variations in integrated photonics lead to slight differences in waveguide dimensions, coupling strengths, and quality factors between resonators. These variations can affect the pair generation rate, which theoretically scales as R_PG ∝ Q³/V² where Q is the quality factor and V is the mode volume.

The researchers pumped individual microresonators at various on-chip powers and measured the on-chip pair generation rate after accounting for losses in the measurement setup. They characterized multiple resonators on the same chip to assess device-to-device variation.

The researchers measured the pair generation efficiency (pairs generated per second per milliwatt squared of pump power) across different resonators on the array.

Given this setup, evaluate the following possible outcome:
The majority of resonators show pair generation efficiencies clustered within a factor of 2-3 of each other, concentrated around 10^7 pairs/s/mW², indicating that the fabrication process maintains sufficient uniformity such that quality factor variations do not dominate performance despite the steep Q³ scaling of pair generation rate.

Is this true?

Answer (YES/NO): NO